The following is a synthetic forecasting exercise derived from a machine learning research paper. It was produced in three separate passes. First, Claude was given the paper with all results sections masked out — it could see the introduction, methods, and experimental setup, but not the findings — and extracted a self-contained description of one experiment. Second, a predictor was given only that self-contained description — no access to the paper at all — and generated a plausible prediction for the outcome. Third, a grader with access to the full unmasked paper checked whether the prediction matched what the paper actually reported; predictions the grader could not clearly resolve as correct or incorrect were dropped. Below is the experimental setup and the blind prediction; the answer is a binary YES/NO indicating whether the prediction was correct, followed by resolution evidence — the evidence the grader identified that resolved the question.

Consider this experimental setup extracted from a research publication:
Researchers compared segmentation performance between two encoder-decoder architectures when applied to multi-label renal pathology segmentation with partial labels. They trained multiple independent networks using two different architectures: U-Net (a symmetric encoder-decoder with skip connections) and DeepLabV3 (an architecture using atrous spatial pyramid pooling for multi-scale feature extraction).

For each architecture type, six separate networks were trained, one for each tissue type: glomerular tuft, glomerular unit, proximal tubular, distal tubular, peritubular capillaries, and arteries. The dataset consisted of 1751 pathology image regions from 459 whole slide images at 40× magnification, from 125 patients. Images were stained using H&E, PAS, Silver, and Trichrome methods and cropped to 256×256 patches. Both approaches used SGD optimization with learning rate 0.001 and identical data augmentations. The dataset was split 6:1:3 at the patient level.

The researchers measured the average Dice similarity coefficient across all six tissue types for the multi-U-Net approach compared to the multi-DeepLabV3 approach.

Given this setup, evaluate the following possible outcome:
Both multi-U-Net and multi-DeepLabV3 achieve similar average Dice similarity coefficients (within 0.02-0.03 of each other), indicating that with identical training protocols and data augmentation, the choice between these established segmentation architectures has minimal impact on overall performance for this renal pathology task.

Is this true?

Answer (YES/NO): NO